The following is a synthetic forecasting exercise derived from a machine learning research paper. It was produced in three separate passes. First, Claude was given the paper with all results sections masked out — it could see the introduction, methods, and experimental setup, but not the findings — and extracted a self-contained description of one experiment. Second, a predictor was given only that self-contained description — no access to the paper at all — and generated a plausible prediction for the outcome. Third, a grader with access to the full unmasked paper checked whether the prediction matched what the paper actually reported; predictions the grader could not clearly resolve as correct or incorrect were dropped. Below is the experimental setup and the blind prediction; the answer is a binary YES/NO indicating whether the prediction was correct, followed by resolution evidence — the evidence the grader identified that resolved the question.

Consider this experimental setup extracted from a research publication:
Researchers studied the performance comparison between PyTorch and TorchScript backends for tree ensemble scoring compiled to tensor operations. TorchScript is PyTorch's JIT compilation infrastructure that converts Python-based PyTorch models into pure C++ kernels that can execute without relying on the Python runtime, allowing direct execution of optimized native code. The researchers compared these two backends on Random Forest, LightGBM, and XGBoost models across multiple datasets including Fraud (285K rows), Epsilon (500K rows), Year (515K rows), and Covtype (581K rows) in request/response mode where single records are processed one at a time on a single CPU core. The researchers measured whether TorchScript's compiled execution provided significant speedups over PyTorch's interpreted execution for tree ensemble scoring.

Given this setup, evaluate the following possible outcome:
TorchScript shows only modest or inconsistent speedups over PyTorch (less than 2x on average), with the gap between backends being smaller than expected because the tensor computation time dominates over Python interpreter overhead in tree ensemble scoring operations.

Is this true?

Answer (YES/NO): YES